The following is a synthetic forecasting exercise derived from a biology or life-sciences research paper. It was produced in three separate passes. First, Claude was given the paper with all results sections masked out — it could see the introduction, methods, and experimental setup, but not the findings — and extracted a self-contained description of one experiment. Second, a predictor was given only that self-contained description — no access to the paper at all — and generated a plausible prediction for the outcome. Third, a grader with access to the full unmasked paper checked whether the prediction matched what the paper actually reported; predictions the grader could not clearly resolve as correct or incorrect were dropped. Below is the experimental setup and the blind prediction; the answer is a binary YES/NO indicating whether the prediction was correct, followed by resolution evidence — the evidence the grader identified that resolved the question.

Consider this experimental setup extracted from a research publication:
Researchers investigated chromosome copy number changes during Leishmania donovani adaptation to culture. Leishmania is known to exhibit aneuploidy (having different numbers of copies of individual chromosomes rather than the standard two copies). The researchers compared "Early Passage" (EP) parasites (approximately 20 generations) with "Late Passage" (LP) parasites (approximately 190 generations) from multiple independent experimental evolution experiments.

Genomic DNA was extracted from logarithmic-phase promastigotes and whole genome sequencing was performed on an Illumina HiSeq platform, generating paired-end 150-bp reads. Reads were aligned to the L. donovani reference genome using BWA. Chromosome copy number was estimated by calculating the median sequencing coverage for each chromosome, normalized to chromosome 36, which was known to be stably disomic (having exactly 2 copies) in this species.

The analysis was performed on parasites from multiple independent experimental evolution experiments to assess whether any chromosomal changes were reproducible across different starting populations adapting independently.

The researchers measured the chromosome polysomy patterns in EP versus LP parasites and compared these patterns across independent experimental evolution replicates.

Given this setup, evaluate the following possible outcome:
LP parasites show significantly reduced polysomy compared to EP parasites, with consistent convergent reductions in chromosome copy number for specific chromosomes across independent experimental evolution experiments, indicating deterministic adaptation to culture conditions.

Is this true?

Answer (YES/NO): NO